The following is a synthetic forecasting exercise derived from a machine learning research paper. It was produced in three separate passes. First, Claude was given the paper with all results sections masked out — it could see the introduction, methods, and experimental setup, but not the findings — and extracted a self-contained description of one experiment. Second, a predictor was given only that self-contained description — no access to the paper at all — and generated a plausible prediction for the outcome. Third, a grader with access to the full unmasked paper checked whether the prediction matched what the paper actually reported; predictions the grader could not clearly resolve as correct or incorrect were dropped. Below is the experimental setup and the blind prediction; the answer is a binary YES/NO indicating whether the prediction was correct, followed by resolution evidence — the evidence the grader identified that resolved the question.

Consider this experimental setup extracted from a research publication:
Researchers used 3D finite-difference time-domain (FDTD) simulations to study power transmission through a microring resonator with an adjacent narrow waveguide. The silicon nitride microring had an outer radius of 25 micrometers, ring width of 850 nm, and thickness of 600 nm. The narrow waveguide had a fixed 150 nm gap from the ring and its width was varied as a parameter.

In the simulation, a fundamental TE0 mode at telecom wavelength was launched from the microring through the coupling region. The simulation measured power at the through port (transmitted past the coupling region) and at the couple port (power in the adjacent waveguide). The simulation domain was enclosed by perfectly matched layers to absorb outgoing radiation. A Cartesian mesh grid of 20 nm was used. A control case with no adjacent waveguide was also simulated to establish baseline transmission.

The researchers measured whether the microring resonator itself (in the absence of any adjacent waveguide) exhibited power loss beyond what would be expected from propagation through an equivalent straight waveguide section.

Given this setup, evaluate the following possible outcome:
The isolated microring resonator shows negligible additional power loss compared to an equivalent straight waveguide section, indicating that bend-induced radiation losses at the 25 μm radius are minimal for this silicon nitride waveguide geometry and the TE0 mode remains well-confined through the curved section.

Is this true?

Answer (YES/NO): NO